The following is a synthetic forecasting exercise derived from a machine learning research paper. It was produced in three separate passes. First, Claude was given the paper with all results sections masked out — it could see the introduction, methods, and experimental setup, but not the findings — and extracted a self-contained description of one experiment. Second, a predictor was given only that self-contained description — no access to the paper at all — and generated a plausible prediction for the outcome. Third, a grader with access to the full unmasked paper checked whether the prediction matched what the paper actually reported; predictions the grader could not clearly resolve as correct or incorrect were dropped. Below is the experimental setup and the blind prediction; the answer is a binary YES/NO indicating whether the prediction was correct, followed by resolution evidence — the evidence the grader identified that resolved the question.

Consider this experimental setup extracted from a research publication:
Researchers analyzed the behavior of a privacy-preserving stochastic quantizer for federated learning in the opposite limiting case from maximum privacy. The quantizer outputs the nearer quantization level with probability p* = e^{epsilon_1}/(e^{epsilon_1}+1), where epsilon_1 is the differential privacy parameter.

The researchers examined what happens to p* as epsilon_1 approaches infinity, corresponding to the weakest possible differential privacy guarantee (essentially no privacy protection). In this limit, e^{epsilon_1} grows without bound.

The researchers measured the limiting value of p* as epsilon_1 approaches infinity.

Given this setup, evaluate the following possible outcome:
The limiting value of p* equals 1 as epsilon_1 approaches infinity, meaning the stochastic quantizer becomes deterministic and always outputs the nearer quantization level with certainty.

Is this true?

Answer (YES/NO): YES